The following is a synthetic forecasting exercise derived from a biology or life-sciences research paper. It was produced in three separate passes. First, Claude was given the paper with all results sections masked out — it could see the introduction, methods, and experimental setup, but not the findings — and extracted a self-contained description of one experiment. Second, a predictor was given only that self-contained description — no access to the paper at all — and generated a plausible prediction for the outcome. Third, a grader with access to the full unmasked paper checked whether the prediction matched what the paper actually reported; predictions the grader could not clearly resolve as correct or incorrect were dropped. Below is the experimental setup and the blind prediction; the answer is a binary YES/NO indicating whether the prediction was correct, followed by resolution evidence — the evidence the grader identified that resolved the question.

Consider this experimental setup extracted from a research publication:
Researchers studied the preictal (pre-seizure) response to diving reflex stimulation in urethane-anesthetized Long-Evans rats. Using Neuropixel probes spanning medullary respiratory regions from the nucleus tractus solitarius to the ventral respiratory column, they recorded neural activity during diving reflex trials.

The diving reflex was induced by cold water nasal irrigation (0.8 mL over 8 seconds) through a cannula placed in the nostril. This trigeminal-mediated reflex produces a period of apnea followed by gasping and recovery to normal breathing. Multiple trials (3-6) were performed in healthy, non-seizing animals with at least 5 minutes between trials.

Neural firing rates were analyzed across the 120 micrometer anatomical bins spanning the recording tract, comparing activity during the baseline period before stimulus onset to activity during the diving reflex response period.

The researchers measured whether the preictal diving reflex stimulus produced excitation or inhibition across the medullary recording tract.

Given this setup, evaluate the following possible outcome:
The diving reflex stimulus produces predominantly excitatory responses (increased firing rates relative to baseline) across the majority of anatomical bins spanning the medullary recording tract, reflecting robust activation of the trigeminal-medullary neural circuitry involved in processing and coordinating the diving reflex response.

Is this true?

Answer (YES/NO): YES